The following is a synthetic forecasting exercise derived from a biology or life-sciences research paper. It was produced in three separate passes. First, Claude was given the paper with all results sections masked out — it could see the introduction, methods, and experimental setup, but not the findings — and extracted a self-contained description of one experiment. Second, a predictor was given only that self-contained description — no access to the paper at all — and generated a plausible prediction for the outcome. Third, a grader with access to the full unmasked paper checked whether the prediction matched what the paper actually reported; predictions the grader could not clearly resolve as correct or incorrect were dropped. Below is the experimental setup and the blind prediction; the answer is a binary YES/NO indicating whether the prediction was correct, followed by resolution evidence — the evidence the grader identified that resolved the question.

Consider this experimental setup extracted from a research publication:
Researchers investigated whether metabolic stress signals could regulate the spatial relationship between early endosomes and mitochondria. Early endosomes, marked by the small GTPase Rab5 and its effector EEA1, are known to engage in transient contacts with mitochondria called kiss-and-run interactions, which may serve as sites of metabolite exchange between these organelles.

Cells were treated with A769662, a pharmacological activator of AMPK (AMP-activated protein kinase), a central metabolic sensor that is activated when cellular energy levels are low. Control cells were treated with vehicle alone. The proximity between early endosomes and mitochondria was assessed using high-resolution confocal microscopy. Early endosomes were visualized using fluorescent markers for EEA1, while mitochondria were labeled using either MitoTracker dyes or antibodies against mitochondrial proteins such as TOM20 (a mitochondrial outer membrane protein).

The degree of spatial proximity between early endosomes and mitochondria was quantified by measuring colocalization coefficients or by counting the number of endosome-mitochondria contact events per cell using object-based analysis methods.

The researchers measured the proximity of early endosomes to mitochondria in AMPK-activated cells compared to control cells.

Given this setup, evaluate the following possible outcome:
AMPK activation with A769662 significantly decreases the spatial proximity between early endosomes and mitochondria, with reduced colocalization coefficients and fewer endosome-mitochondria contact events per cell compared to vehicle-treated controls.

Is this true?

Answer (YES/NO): NO